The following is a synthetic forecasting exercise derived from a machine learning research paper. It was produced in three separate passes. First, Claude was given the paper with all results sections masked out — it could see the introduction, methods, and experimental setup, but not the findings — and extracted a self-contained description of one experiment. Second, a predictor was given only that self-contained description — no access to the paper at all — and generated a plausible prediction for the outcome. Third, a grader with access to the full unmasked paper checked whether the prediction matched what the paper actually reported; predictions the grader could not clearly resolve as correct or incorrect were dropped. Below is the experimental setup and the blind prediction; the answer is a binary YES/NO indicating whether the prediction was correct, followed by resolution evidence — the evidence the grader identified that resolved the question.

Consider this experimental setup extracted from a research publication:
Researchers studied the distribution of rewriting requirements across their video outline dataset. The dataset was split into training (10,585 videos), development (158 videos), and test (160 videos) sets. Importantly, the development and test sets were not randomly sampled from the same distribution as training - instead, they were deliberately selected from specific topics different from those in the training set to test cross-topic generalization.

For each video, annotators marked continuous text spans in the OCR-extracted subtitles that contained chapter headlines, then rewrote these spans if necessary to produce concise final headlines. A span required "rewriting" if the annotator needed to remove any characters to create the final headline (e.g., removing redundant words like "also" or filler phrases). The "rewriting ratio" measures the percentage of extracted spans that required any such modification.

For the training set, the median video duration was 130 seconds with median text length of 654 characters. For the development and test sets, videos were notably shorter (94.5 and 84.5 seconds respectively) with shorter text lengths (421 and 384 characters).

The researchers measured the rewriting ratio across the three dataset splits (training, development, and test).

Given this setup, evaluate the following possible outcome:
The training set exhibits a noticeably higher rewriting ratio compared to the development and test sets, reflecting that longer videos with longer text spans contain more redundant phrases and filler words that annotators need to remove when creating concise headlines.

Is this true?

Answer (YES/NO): NO